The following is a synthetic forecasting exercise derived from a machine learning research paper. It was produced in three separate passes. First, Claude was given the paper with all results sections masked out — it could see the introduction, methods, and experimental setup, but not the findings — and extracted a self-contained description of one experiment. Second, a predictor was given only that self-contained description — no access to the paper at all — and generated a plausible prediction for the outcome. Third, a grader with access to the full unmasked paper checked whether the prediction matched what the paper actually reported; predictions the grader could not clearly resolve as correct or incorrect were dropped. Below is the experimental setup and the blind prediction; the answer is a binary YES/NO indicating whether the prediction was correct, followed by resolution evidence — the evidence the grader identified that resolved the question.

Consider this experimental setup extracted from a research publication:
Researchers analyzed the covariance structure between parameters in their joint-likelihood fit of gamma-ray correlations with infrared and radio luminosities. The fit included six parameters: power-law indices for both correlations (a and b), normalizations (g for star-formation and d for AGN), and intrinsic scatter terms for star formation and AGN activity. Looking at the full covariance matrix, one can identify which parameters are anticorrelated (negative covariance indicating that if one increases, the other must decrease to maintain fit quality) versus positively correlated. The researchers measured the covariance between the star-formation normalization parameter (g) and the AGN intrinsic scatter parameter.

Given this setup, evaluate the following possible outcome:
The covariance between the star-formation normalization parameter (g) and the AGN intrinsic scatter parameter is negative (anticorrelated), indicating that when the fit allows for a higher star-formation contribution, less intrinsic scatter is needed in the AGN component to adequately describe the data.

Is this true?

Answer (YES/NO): YES